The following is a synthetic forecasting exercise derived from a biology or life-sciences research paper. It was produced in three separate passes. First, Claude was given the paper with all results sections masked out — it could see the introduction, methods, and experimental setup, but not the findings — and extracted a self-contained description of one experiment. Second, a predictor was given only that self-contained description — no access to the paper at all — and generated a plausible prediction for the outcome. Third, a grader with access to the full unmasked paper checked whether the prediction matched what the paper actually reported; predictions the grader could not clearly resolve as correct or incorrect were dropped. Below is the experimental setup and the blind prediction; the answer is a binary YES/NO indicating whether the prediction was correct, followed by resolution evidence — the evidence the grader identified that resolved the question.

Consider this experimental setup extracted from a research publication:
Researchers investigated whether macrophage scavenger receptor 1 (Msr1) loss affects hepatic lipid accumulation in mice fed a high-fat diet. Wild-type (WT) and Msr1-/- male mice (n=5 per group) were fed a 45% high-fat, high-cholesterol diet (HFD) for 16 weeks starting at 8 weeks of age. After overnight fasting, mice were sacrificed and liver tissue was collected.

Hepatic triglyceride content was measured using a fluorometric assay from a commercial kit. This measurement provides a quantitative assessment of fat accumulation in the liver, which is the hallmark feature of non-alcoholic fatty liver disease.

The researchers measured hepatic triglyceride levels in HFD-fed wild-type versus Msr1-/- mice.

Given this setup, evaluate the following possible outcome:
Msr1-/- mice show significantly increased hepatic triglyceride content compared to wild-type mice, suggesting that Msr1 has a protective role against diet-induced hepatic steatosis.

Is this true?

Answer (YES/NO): NO